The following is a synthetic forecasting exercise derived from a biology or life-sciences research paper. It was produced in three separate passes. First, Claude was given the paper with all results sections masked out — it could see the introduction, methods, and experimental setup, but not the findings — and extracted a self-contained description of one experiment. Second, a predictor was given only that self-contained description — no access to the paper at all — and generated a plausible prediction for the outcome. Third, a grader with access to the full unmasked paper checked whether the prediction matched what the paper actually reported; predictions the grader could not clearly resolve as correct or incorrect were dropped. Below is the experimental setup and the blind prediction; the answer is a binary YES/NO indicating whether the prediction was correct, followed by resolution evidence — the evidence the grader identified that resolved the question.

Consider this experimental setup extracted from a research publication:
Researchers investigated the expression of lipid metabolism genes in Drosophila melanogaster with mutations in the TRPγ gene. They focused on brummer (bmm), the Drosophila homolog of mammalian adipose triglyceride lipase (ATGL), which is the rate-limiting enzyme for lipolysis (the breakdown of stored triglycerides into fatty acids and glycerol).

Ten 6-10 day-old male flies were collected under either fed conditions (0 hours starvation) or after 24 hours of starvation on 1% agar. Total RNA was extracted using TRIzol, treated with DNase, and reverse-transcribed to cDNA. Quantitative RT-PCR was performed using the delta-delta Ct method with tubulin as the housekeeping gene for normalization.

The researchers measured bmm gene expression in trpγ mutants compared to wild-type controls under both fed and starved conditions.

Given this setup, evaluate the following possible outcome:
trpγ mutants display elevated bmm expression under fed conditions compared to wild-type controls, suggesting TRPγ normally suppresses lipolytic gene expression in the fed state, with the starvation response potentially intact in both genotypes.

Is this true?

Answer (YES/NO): NO